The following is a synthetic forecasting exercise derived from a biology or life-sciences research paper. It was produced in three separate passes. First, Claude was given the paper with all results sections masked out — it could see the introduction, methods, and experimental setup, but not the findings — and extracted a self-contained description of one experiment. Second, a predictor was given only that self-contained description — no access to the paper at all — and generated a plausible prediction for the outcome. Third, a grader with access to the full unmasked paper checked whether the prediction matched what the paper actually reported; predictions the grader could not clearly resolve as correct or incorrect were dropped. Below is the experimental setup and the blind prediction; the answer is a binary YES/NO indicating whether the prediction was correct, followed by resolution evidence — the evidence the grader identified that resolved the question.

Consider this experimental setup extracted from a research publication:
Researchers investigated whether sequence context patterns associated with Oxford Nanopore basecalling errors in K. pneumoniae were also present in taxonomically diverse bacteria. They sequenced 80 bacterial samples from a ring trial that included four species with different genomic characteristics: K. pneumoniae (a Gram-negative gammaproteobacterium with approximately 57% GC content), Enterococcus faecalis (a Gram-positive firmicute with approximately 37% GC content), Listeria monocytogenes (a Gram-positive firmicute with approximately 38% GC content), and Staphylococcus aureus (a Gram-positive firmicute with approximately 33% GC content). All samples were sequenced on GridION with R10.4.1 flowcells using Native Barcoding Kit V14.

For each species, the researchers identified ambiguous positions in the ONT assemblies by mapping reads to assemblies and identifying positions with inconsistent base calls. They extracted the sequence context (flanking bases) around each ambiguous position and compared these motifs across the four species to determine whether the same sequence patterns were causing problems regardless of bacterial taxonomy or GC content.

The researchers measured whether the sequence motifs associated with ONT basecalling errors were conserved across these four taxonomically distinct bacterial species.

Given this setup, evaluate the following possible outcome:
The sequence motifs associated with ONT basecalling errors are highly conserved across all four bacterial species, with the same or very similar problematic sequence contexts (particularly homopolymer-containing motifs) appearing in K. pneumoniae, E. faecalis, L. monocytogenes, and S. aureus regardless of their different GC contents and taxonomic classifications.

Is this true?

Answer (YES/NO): NO